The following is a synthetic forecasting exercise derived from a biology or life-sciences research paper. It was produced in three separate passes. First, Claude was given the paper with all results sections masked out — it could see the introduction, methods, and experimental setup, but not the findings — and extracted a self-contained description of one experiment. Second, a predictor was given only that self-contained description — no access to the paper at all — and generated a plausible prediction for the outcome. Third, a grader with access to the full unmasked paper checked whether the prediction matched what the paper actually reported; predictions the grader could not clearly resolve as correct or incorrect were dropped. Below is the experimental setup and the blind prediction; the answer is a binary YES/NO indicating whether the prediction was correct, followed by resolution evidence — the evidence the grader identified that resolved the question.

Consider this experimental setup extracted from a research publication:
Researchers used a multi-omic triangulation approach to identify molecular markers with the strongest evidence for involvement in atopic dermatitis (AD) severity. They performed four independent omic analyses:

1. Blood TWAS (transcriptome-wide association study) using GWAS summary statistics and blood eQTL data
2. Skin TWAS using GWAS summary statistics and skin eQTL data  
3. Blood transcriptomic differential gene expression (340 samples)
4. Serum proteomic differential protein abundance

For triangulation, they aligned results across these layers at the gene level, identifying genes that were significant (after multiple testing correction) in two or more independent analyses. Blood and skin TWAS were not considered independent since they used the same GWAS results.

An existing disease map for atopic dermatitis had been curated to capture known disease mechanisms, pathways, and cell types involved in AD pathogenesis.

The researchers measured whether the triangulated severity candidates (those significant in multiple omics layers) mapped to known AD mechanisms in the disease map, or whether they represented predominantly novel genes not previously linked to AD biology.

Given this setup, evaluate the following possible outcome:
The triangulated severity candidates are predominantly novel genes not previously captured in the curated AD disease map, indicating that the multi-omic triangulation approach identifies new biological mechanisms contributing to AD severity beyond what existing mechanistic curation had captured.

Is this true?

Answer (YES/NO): NO